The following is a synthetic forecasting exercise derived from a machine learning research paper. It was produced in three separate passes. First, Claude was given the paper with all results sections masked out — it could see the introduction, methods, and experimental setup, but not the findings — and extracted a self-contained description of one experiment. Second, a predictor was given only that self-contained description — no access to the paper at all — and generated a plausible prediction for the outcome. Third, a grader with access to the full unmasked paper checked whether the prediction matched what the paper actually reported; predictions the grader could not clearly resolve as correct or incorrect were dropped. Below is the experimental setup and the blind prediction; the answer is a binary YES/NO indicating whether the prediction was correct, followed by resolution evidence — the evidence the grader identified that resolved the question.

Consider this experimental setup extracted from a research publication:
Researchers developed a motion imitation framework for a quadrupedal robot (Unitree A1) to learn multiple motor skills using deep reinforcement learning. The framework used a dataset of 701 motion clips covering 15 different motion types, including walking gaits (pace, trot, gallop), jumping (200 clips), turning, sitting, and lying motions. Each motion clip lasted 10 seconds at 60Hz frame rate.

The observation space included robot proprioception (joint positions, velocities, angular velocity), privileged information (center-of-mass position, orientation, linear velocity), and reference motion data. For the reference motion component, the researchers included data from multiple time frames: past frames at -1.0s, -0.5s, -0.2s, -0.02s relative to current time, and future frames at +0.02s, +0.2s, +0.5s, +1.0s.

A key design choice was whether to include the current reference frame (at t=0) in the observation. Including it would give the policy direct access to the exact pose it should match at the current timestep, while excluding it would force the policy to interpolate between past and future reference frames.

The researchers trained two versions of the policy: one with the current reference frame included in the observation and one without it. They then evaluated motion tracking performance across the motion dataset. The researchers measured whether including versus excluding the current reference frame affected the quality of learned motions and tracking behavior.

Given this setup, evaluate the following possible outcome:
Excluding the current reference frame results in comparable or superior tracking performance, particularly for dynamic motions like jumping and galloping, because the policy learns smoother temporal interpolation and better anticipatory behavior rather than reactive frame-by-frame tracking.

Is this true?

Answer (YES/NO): YES